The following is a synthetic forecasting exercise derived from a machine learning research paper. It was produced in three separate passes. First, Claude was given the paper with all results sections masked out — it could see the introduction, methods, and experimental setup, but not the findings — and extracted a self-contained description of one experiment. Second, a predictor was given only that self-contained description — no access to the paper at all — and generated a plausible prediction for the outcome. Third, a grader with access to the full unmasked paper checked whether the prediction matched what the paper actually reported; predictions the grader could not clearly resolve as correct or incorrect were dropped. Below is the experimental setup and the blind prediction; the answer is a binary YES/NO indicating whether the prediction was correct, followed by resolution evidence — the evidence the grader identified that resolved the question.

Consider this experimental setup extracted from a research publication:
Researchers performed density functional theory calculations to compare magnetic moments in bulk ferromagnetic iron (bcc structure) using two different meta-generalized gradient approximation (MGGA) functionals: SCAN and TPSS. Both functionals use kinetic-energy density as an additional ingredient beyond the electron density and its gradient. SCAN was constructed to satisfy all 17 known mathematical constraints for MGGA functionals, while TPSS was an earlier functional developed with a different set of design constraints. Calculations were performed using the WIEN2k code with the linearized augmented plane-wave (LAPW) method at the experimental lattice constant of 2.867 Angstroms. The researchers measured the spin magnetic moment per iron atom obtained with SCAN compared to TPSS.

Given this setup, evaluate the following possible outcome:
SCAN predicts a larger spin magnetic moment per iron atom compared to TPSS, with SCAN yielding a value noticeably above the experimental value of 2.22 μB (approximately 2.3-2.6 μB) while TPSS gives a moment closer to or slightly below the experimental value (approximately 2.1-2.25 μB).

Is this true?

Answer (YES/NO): NO